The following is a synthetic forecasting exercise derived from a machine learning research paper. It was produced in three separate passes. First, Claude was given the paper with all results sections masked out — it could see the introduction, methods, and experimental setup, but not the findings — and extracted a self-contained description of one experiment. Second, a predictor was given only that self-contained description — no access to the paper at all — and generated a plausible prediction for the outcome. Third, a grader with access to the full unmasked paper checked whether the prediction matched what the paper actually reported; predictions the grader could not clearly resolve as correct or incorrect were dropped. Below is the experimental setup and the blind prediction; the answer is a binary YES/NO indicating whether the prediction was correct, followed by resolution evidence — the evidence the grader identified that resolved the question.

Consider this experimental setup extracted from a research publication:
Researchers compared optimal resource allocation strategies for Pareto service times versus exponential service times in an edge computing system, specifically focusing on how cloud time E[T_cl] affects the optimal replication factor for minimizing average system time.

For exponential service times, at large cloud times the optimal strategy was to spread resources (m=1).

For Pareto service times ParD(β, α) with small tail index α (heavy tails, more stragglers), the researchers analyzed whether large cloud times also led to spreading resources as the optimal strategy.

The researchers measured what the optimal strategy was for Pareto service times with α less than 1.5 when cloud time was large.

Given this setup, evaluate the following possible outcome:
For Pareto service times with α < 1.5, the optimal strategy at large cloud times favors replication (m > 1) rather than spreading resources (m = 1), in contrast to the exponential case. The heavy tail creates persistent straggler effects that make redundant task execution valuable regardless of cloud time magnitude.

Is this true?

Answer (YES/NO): YES